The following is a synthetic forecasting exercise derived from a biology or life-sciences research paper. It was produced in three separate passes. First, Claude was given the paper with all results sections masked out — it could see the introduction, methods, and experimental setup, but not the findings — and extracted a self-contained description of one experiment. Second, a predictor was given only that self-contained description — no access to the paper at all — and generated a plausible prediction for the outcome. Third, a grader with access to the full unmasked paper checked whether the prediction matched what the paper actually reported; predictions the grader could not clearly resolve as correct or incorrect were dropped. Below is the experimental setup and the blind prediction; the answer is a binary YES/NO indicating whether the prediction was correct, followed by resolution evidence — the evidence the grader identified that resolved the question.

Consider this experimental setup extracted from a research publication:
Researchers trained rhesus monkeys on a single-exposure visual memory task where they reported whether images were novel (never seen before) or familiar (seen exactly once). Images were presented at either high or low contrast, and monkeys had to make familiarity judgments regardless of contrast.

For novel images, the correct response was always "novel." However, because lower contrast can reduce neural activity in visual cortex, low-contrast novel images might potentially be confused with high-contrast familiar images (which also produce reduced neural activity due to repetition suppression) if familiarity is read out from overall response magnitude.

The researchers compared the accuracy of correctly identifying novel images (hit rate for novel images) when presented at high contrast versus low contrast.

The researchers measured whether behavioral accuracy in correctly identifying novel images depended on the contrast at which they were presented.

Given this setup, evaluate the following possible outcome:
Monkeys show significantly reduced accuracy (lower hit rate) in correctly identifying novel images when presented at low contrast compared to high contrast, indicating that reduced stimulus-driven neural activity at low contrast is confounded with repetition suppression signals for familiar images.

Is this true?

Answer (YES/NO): NO